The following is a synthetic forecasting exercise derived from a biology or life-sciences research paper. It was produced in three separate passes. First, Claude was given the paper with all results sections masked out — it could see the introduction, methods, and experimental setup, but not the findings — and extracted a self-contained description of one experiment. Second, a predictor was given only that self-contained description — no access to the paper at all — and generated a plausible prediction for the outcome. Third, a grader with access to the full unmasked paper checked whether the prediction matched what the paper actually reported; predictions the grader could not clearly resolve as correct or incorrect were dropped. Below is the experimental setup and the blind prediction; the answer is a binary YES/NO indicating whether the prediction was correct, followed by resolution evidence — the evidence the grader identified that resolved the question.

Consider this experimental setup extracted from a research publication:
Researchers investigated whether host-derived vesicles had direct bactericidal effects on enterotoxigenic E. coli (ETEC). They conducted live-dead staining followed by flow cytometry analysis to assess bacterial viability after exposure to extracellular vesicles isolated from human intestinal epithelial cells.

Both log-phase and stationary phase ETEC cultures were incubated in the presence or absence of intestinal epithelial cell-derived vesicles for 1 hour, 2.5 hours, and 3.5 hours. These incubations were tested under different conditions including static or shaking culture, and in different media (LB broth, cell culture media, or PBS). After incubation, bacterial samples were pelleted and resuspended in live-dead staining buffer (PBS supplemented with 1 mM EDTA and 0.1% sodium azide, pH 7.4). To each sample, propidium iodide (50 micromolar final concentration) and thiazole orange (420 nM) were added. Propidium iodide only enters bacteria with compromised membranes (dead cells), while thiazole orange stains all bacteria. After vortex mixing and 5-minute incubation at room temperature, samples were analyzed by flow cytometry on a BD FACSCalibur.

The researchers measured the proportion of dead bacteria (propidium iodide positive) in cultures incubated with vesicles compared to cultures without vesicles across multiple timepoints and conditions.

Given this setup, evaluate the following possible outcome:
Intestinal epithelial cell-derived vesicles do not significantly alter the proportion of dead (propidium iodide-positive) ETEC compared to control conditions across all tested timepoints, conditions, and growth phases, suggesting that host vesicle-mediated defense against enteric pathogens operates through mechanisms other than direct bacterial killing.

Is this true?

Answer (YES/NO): YES